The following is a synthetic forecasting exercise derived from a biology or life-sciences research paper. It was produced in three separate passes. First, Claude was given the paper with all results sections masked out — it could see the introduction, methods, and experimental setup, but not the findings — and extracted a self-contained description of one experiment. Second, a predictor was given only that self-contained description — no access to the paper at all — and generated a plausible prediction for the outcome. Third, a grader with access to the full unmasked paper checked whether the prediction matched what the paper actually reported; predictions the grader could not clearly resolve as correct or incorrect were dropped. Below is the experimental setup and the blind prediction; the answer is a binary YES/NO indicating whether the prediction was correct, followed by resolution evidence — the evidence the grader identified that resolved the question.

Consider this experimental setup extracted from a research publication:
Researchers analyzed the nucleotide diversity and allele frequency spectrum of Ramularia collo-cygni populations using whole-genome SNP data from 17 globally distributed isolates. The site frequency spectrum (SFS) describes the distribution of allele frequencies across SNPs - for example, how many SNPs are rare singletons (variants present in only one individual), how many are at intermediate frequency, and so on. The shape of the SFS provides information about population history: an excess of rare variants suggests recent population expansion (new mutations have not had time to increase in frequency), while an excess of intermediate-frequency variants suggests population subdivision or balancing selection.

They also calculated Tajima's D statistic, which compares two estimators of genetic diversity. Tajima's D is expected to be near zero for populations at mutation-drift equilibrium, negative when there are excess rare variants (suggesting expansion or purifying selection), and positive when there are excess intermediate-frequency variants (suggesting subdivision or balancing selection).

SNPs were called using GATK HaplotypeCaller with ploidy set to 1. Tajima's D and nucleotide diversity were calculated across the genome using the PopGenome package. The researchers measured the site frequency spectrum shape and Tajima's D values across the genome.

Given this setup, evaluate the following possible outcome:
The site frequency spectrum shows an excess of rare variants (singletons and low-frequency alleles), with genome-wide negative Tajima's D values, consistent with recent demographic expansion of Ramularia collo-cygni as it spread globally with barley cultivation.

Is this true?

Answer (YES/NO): YES